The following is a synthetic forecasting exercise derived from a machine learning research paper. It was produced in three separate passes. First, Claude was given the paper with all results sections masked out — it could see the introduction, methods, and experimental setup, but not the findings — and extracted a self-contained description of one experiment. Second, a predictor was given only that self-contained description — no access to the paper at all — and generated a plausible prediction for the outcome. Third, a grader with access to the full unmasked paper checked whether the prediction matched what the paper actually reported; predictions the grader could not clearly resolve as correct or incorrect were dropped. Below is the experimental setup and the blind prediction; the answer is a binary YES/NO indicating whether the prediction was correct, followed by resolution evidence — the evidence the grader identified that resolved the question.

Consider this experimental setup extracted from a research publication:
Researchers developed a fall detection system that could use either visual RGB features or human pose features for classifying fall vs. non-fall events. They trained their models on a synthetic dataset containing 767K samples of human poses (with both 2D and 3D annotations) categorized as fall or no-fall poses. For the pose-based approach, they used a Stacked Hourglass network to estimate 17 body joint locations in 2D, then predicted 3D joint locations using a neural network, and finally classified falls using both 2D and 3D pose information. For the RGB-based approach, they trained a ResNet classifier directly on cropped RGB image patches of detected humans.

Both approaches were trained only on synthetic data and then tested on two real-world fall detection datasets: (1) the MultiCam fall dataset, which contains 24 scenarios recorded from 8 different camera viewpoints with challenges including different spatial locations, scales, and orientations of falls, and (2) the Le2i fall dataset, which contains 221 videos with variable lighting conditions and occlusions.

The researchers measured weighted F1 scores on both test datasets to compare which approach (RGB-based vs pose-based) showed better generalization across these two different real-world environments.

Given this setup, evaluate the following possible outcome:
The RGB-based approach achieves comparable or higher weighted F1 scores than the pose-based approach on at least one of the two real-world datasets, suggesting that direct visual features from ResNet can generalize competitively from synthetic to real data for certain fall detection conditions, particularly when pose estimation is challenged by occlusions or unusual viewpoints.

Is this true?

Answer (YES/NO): YES